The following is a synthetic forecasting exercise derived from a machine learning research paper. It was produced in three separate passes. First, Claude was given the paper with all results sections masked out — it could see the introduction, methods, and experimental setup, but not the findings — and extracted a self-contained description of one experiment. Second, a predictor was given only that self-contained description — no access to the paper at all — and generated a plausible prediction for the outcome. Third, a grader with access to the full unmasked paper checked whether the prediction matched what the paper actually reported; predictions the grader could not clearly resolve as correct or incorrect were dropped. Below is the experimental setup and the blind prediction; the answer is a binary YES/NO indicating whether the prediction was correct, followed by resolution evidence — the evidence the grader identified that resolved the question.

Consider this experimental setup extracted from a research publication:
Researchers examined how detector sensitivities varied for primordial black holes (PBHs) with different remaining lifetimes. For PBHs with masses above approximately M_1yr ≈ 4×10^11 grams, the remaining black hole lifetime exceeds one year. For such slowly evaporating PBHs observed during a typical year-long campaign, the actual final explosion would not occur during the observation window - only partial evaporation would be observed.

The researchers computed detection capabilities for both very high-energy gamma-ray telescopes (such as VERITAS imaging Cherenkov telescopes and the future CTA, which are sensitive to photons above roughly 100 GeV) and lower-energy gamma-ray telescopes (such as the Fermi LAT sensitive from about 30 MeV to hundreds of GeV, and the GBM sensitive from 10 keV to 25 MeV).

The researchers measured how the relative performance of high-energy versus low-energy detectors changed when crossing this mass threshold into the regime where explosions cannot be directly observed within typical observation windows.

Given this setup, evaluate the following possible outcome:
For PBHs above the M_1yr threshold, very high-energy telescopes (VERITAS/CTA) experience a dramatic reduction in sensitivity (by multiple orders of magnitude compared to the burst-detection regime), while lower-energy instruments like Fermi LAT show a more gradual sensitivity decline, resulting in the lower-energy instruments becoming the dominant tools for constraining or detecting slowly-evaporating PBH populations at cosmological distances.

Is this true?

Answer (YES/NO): NO